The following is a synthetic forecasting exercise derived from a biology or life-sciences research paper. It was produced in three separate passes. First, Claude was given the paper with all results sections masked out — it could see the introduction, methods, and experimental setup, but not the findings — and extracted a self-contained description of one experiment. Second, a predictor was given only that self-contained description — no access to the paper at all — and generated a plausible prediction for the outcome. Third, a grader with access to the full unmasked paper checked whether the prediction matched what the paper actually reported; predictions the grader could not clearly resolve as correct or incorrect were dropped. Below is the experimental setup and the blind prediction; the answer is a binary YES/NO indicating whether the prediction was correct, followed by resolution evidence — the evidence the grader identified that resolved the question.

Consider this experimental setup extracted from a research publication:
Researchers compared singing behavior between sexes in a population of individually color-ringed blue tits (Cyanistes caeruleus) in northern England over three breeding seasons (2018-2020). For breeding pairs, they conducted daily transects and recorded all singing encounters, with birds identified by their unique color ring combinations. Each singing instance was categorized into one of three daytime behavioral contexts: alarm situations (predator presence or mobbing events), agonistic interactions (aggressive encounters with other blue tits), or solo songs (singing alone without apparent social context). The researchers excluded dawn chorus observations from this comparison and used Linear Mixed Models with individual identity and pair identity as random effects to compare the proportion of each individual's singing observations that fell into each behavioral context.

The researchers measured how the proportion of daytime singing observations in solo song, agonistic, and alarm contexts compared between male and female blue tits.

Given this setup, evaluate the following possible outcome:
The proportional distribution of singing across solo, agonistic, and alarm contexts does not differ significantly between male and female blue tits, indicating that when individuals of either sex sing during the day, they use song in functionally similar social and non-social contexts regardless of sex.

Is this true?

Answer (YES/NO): NO